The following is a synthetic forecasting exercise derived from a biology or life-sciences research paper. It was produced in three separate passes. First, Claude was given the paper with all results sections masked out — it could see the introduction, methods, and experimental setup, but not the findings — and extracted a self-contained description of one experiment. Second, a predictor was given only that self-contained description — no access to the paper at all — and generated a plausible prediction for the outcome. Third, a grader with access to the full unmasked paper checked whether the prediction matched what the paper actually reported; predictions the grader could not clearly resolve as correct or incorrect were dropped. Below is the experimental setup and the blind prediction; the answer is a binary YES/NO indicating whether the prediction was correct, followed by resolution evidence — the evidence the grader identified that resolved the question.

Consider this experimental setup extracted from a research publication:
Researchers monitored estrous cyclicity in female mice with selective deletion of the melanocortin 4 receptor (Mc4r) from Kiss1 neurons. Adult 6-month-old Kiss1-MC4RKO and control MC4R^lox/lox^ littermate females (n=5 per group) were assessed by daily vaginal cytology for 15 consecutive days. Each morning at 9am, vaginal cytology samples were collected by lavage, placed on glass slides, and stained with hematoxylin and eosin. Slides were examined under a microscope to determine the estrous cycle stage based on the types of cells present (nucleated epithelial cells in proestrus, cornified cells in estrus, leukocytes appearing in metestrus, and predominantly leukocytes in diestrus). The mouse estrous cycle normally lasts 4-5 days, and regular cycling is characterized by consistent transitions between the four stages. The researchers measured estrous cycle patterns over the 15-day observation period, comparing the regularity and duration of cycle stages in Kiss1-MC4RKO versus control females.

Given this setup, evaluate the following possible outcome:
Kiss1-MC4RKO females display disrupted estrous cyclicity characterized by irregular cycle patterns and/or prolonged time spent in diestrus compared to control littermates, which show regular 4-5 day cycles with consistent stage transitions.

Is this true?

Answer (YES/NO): YES